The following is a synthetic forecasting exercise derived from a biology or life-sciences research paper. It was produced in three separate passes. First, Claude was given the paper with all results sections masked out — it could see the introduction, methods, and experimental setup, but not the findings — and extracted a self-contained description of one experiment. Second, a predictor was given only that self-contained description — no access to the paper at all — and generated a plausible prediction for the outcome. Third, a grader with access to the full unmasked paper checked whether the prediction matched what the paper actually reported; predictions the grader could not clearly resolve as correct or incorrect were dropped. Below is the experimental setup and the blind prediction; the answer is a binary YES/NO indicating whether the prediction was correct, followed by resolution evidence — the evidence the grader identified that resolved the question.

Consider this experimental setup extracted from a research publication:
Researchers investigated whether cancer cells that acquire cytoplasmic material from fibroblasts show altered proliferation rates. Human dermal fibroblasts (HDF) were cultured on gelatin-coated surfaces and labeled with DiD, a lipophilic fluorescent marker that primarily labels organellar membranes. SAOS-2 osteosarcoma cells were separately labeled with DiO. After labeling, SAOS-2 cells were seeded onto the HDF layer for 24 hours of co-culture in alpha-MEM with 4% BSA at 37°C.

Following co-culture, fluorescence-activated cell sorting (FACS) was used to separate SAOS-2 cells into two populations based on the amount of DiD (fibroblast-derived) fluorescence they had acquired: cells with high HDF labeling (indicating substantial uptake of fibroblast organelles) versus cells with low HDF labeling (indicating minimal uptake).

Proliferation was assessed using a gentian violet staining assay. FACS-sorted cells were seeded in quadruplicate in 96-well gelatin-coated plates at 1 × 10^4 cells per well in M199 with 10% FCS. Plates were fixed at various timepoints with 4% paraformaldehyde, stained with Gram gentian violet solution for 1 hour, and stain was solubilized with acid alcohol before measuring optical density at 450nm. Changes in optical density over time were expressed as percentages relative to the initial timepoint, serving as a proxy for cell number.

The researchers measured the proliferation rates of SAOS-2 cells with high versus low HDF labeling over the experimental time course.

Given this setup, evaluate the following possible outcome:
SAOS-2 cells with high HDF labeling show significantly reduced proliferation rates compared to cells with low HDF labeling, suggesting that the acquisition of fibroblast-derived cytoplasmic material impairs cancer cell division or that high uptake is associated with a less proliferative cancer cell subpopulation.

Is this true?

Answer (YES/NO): YES